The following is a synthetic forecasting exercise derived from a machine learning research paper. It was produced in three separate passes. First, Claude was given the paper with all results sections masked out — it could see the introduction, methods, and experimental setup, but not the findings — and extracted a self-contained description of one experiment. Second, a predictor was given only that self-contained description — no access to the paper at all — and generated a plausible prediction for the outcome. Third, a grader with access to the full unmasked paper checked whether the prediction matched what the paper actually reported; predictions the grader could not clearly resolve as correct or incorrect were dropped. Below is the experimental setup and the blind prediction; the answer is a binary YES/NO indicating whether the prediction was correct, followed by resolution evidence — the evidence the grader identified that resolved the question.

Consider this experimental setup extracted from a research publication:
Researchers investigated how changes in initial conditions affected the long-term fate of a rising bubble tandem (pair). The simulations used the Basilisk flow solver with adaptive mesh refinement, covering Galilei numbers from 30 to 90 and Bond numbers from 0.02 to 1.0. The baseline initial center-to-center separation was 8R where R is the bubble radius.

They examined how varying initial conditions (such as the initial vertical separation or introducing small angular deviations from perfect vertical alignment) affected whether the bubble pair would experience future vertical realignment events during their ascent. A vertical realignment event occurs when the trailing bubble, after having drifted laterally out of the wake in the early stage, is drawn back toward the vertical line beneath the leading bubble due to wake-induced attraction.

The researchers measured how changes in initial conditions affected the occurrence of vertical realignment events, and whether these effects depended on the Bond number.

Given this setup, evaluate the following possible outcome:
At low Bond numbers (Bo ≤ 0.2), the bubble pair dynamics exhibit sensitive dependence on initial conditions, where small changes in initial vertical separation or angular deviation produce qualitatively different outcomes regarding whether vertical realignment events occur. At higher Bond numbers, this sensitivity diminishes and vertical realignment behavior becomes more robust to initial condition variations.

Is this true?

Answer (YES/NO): NO